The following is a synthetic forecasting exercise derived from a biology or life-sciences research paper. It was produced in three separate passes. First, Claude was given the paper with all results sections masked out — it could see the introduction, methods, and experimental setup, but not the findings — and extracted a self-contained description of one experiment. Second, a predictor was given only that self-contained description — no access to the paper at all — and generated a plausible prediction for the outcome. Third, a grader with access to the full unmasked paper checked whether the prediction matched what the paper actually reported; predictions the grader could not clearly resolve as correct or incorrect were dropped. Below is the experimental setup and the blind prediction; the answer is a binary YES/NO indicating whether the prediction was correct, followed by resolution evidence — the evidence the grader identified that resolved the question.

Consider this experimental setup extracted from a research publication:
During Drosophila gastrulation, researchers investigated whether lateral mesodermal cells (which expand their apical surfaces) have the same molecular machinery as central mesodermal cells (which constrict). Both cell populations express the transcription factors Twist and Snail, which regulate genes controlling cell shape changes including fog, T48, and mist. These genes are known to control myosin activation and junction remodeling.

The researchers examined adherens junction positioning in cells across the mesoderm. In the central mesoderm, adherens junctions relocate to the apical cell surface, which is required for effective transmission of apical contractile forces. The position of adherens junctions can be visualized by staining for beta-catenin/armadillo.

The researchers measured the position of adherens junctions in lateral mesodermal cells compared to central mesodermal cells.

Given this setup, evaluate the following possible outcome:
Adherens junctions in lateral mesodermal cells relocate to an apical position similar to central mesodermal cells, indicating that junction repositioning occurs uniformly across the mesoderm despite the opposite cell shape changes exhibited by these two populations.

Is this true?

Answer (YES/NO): YES